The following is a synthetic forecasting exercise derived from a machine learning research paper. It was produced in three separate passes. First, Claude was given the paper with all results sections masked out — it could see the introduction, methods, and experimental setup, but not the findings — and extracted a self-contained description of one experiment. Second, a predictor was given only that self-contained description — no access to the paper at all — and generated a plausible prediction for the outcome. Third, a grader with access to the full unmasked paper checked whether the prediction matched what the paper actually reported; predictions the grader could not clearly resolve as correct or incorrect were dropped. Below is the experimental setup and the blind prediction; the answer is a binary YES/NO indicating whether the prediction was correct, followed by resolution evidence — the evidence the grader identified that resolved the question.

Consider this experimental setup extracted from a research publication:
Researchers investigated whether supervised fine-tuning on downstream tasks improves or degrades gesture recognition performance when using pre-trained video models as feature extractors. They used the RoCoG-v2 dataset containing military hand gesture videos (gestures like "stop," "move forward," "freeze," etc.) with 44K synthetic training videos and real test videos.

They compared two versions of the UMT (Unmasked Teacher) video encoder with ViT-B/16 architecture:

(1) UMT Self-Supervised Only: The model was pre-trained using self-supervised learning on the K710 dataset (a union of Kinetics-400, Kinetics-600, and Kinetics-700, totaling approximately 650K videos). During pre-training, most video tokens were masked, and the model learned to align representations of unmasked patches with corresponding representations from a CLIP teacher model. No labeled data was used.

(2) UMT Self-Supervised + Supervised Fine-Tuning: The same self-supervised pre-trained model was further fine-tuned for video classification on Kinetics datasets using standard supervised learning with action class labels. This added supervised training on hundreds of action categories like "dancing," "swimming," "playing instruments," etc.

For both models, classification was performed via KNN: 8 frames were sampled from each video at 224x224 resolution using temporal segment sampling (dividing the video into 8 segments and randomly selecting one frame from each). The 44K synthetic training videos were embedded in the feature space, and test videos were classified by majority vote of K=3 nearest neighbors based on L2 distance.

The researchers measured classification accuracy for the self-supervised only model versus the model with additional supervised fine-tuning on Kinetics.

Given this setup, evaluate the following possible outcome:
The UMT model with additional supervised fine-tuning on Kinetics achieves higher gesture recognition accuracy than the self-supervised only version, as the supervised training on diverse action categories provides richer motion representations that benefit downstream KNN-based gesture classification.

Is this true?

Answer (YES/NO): YES